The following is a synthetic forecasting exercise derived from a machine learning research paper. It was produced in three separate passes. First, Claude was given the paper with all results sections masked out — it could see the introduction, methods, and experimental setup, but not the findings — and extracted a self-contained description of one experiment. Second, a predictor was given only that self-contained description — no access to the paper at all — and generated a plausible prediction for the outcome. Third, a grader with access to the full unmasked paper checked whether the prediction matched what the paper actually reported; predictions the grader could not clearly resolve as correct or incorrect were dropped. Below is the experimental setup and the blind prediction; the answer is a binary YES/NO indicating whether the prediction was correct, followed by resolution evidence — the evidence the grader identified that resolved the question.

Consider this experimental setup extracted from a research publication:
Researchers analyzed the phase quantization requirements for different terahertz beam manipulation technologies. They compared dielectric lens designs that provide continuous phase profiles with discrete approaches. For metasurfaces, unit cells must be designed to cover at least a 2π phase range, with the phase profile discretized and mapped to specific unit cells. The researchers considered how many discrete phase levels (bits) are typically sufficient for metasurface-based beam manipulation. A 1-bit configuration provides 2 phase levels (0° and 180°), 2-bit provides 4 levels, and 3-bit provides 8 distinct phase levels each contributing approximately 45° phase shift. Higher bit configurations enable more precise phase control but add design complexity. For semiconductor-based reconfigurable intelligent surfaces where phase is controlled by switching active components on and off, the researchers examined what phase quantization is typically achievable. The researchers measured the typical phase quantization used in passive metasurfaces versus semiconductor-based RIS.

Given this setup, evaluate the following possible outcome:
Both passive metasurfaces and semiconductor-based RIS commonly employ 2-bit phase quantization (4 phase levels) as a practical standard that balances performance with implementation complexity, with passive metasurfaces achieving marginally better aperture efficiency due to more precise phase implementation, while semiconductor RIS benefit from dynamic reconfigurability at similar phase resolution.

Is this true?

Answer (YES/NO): NO